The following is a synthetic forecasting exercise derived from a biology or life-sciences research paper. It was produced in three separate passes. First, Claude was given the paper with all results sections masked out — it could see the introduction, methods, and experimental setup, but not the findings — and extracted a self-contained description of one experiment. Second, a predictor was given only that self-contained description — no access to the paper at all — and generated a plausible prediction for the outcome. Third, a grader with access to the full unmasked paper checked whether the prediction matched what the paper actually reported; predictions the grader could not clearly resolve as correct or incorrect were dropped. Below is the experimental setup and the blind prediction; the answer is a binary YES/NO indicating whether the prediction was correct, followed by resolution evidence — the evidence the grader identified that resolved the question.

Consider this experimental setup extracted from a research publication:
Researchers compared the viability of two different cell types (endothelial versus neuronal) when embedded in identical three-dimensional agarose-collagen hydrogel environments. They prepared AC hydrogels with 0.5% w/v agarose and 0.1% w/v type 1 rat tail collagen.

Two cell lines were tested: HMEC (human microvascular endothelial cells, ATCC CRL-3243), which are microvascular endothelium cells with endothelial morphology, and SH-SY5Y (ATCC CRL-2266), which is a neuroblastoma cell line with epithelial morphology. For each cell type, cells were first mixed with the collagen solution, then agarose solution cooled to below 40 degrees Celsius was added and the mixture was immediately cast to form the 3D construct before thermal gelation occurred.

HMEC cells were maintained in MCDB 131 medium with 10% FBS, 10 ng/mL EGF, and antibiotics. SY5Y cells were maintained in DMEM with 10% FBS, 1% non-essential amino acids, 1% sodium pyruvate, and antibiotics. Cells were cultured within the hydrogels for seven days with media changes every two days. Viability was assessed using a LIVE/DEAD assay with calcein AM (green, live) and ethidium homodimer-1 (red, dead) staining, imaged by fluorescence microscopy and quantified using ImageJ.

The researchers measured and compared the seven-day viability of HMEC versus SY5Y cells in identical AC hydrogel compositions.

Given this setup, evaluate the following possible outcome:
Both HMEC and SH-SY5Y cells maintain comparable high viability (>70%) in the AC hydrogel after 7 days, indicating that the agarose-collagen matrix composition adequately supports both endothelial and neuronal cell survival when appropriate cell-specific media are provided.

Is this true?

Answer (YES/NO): YES